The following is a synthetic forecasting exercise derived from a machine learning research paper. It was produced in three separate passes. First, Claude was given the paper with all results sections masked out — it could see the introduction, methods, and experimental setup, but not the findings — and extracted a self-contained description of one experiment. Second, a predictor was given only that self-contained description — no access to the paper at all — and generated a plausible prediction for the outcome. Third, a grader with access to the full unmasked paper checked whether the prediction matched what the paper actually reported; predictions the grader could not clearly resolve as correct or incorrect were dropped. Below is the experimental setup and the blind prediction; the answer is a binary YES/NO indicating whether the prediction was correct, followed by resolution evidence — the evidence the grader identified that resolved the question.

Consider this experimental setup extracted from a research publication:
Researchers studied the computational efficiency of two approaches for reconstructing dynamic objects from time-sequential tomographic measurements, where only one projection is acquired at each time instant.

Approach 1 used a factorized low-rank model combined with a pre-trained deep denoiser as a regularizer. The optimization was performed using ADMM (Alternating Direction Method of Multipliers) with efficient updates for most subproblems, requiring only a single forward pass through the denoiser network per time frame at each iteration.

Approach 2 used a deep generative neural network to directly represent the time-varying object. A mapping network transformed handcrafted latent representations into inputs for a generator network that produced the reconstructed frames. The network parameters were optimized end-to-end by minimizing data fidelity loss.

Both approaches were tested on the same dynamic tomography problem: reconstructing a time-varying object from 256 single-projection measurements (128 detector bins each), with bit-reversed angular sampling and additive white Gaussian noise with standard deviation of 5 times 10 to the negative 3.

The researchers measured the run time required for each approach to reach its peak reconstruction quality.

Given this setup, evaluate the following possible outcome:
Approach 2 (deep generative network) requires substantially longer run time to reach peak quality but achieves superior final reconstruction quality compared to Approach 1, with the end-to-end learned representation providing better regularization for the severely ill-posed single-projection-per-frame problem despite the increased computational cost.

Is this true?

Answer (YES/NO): NO